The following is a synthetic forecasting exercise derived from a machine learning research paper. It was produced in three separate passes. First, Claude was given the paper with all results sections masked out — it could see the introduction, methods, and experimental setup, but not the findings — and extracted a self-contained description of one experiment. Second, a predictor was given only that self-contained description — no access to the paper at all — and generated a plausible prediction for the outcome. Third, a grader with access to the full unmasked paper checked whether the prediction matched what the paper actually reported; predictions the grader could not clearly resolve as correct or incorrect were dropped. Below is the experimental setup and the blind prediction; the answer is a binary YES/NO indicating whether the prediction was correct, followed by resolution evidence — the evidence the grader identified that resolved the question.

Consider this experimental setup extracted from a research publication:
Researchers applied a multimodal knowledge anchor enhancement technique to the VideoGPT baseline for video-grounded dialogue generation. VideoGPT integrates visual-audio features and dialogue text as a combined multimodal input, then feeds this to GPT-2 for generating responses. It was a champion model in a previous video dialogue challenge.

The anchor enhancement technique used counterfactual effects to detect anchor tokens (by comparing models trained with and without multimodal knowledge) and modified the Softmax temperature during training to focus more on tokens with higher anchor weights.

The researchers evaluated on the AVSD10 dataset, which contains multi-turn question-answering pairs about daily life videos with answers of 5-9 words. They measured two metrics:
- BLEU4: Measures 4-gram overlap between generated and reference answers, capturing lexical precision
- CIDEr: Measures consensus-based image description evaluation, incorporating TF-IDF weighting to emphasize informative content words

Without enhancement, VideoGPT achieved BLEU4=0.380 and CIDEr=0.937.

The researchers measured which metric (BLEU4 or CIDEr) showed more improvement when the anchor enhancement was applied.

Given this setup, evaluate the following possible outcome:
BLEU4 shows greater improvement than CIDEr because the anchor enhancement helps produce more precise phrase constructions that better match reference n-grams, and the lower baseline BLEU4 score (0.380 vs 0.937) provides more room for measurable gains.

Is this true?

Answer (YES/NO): NO